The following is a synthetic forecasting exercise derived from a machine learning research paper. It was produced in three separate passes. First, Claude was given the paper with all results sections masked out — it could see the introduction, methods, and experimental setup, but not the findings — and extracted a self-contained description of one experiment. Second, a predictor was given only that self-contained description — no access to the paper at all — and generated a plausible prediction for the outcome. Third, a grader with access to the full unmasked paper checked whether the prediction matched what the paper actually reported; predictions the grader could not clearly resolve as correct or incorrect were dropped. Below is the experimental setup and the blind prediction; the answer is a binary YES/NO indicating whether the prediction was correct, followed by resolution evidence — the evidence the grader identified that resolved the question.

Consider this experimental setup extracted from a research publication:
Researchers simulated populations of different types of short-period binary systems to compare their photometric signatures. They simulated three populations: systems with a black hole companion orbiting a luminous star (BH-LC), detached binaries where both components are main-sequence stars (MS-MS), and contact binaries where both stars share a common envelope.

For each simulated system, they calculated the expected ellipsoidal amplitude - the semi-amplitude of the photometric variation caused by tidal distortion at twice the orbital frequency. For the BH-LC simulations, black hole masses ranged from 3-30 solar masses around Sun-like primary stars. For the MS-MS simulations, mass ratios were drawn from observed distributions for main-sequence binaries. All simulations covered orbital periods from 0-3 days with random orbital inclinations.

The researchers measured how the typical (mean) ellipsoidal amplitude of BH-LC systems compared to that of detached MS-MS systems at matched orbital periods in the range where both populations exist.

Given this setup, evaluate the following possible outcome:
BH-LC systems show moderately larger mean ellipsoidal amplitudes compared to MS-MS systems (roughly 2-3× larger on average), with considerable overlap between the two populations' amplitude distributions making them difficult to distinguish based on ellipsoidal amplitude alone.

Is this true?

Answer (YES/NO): YES